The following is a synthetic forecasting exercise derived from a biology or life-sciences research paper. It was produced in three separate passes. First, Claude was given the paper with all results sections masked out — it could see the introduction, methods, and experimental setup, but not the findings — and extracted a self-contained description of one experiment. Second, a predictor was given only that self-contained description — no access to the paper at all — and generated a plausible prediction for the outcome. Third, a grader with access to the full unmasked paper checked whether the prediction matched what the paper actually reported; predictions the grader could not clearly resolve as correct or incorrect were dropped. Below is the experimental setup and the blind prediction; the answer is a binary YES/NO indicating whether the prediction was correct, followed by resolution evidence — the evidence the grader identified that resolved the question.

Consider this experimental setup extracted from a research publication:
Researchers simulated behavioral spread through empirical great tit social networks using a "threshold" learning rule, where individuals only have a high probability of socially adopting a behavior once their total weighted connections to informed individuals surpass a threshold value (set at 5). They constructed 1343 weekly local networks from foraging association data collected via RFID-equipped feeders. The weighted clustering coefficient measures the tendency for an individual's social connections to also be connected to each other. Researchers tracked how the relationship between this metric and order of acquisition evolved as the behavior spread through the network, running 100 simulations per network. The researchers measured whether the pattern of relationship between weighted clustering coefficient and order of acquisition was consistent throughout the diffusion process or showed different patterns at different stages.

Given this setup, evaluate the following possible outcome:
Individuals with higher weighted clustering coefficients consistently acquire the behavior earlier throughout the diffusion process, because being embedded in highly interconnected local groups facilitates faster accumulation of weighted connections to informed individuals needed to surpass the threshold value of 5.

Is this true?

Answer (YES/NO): NO